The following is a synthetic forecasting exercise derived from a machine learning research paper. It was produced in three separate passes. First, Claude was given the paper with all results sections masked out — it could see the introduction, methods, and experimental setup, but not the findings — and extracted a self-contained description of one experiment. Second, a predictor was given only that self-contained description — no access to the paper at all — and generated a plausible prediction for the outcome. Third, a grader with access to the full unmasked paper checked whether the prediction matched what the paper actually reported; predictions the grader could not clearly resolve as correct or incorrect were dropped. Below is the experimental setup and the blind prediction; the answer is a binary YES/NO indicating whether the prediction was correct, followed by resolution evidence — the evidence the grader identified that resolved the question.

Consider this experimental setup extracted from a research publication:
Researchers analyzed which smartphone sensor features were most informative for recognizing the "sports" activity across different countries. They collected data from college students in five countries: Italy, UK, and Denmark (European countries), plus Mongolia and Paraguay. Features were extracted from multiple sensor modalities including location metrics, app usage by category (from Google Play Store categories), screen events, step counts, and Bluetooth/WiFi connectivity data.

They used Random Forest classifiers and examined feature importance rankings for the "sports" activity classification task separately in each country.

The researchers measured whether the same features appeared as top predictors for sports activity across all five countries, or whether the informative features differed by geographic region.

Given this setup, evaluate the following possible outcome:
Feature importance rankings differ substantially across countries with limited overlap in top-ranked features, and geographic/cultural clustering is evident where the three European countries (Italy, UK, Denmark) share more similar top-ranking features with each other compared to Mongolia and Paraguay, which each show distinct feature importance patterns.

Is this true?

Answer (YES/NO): YES